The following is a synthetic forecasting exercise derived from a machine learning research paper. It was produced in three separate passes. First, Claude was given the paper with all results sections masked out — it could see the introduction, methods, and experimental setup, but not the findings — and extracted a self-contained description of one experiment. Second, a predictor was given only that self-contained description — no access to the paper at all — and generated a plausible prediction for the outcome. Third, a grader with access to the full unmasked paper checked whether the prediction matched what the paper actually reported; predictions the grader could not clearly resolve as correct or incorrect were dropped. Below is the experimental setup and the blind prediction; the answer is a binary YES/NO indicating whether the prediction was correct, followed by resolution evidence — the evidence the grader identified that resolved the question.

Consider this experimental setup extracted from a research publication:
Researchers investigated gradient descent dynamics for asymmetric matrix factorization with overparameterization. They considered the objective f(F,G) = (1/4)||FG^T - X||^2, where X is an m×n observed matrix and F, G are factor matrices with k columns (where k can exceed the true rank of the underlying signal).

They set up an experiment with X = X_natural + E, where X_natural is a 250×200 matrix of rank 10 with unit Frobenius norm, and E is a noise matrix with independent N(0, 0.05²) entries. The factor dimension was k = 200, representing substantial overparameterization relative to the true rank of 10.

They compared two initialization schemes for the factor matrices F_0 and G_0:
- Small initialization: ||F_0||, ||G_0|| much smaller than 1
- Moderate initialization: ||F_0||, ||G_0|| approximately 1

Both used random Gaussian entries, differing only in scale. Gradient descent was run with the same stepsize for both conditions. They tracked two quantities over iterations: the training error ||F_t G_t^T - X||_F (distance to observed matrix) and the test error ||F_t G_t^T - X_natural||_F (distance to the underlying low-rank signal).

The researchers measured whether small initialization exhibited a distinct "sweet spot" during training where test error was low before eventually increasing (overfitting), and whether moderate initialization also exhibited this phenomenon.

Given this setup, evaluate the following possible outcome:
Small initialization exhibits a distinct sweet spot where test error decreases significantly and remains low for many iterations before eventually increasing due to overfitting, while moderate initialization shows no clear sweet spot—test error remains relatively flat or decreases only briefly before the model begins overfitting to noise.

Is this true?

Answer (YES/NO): YES